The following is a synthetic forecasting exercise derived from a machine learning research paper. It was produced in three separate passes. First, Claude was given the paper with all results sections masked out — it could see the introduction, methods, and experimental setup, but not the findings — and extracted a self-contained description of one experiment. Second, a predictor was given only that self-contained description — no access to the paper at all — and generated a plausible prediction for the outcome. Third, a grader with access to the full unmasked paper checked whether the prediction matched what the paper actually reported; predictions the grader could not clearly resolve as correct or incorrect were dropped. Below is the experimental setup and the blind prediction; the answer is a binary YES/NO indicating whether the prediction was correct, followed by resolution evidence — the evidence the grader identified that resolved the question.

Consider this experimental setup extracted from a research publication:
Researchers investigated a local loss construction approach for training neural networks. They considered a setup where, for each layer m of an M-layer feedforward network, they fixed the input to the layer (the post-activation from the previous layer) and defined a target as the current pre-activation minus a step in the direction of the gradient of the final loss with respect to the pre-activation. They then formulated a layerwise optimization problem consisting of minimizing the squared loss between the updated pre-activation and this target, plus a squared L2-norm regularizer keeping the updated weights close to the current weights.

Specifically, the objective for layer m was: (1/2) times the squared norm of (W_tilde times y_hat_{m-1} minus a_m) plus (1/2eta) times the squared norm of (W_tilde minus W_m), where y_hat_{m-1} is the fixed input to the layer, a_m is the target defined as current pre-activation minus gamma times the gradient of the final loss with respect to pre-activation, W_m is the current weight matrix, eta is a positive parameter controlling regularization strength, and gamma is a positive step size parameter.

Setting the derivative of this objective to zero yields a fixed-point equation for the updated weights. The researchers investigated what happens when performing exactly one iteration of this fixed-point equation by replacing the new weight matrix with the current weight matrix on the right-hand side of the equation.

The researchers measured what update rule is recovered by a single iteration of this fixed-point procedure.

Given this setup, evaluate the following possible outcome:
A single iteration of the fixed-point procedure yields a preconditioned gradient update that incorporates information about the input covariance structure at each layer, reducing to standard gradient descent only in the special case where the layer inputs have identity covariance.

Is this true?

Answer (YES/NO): NO